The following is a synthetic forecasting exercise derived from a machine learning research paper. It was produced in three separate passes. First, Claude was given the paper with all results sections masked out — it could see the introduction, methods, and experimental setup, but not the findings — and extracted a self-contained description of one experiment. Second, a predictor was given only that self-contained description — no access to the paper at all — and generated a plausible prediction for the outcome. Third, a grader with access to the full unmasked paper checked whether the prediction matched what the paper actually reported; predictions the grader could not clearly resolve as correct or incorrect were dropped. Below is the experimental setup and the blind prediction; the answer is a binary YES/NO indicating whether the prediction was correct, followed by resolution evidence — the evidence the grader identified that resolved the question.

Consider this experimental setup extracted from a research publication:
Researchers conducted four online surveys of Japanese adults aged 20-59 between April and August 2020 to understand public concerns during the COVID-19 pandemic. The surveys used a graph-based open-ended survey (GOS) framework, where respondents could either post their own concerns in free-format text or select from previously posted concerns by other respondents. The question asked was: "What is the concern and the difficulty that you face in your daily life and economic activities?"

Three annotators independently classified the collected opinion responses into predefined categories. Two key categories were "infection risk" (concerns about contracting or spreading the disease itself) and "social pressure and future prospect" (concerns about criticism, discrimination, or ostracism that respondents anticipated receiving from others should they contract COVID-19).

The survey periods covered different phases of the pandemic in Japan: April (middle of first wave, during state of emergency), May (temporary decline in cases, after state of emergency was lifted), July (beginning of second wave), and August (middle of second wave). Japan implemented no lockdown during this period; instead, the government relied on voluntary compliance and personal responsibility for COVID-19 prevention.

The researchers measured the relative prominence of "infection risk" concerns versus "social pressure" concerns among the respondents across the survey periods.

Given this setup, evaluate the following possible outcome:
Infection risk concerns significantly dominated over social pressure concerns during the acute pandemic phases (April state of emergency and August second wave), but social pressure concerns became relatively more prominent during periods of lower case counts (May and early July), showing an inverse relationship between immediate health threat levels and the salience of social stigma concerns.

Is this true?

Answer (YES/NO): NO